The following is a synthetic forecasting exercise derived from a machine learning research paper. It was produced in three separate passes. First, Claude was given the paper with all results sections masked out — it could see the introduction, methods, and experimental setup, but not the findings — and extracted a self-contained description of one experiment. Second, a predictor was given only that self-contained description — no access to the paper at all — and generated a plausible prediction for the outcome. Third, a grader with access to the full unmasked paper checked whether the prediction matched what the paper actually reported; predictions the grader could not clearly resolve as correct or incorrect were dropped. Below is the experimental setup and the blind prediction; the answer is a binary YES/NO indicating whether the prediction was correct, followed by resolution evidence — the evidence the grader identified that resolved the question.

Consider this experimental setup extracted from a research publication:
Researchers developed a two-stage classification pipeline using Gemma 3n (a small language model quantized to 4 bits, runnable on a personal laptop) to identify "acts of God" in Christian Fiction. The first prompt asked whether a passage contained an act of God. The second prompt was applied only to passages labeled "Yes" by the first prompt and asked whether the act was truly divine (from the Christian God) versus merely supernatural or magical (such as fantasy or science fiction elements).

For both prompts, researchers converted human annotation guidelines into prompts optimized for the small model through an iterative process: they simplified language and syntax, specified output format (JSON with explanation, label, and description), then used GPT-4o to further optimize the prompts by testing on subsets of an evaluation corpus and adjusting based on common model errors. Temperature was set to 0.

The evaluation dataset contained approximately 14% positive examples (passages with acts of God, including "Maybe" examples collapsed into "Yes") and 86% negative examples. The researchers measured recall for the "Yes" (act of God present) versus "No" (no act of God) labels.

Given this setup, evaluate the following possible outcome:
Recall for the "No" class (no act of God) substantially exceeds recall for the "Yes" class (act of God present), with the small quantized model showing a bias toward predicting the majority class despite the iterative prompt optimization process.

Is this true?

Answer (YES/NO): NO